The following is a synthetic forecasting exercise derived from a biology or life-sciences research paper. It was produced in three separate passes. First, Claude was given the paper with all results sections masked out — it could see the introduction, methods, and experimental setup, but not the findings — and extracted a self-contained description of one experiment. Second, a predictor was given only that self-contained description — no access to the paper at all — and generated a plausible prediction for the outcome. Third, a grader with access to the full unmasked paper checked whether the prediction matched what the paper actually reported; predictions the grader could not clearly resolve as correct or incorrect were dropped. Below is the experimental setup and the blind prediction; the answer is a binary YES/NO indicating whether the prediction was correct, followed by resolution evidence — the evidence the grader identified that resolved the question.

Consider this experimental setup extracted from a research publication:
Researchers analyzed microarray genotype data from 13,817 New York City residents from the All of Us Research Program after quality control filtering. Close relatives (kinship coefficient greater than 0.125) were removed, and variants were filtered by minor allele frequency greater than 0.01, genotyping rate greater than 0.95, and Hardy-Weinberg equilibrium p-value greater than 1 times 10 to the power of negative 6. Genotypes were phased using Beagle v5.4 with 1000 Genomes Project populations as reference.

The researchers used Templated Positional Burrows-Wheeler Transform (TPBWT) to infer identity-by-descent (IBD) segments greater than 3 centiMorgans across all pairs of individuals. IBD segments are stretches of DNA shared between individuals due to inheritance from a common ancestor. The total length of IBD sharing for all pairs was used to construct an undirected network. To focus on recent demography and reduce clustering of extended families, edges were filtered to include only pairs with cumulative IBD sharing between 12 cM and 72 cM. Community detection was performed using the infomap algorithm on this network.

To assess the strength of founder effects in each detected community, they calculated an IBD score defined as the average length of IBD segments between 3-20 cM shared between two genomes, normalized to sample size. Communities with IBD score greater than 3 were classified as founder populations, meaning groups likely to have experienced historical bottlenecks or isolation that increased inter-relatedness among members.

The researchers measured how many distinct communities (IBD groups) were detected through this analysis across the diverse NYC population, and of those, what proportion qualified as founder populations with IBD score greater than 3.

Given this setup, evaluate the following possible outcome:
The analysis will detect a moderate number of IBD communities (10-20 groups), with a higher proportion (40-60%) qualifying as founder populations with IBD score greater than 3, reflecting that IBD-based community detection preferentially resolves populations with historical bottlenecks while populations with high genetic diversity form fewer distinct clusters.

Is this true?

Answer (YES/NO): YES